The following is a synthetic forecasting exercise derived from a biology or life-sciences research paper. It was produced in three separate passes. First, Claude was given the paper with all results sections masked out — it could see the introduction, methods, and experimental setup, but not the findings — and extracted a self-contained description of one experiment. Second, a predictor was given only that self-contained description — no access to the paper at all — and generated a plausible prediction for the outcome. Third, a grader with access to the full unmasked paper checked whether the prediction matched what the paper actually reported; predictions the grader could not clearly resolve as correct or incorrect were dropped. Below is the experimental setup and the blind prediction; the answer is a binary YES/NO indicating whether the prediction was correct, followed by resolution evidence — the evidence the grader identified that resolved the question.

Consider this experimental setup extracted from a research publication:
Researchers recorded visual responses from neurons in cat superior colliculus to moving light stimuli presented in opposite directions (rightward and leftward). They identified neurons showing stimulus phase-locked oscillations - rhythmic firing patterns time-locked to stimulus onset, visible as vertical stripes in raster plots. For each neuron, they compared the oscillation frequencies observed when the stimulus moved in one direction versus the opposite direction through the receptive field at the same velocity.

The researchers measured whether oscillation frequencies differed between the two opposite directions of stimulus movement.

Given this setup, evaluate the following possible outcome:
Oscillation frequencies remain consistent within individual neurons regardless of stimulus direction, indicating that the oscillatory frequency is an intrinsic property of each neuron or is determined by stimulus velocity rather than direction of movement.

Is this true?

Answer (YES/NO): YES